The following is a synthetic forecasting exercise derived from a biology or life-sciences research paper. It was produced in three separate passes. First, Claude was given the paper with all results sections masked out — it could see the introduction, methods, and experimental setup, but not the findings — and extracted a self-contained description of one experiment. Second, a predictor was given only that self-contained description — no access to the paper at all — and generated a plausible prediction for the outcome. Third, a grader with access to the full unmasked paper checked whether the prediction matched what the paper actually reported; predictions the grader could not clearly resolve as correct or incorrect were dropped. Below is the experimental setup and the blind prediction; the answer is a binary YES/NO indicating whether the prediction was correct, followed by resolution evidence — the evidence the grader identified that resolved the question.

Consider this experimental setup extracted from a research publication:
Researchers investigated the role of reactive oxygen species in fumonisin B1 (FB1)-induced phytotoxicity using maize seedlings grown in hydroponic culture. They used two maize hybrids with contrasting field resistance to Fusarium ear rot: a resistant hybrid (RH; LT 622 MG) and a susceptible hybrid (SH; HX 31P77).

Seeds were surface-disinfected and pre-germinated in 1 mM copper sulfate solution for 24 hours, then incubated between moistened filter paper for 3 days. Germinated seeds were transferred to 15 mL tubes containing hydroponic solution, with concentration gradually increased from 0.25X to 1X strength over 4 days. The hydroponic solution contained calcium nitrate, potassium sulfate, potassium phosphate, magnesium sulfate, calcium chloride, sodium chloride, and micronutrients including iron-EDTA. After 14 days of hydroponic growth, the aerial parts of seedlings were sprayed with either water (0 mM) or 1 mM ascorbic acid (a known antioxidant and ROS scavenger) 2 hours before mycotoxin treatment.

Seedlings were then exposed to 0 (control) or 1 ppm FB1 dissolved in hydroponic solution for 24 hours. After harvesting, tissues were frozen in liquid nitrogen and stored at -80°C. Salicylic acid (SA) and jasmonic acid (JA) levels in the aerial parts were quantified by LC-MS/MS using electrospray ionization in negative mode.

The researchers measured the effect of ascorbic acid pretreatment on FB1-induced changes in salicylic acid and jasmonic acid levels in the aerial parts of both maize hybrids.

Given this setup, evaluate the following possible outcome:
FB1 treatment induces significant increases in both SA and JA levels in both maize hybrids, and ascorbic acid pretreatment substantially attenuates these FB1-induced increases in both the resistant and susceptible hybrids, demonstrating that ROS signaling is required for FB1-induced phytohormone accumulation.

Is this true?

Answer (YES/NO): NO